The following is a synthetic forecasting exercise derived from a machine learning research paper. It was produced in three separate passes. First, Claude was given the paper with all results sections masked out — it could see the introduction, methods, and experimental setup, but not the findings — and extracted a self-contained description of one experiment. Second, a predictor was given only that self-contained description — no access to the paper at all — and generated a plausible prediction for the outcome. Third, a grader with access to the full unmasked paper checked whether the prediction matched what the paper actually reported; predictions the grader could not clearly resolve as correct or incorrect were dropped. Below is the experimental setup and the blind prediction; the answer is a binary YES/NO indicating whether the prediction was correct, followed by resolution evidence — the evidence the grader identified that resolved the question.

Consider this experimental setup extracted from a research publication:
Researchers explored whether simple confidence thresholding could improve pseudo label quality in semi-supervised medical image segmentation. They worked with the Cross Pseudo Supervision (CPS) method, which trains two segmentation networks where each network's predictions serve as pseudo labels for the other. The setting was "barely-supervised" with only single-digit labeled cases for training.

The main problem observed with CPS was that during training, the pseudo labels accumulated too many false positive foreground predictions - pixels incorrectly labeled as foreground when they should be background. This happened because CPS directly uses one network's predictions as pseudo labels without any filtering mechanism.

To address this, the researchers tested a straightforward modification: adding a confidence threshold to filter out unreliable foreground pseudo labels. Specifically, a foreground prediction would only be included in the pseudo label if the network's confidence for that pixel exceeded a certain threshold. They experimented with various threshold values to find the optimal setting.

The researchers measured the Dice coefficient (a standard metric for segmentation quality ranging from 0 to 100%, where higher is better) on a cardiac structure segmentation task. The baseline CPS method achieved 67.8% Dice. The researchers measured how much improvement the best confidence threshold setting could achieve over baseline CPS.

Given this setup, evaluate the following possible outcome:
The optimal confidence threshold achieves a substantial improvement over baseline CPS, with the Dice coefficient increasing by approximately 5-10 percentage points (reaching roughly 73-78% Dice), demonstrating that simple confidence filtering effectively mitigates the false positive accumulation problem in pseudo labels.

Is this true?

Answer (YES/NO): NO